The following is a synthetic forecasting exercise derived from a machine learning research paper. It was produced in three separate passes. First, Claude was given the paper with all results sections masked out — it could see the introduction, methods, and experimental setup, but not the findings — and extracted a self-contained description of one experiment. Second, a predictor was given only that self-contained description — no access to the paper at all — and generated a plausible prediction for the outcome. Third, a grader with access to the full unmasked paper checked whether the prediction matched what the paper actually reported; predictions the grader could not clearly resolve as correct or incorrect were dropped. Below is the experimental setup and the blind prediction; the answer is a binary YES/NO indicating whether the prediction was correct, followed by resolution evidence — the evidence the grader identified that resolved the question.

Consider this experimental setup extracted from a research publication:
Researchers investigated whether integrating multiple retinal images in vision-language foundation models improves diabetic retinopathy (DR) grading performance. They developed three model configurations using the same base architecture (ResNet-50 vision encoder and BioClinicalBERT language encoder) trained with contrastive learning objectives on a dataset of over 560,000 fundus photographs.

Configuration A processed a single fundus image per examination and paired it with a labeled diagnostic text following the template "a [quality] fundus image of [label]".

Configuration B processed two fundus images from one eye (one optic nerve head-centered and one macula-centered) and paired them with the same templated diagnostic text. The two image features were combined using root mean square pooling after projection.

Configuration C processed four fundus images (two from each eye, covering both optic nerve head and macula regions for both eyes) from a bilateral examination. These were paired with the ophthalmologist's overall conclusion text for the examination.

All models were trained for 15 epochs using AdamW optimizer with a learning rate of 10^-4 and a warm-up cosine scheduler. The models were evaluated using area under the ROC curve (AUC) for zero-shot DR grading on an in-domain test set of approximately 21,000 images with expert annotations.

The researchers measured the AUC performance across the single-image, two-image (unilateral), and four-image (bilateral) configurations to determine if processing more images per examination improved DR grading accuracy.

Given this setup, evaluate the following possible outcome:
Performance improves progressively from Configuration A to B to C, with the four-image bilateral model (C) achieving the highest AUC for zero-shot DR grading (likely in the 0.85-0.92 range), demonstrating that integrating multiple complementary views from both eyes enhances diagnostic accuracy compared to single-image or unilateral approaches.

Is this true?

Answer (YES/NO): NO